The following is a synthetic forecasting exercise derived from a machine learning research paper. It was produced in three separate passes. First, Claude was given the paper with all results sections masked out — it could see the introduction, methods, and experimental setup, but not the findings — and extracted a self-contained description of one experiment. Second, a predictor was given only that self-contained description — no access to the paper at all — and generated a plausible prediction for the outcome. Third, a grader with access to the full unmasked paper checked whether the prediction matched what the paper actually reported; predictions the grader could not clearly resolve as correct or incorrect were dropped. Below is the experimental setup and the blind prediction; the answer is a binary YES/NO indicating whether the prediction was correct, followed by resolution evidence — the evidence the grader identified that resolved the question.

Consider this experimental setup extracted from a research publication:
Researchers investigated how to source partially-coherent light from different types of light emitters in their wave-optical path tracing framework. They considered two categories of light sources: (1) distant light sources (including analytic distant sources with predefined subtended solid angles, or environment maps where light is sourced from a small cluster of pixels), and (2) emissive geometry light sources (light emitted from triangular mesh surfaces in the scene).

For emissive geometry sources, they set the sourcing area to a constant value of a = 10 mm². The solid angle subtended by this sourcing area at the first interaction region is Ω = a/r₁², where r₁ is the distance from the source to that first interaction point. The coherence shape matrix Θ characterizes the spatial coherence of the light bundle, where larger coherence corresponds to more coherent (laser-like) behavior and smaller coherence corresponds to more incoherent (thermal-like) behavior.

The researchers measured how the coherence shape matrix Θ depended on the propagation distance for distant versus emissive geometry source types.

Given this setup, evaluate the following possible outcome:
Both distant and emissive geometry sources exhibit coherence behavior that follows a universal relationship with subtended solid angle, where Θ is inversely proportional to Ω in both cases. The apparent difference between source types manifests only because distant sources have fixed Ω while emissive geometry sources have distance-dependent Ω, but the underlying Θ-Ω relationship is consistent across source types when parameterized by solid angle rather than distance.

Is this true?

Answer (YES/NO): NO